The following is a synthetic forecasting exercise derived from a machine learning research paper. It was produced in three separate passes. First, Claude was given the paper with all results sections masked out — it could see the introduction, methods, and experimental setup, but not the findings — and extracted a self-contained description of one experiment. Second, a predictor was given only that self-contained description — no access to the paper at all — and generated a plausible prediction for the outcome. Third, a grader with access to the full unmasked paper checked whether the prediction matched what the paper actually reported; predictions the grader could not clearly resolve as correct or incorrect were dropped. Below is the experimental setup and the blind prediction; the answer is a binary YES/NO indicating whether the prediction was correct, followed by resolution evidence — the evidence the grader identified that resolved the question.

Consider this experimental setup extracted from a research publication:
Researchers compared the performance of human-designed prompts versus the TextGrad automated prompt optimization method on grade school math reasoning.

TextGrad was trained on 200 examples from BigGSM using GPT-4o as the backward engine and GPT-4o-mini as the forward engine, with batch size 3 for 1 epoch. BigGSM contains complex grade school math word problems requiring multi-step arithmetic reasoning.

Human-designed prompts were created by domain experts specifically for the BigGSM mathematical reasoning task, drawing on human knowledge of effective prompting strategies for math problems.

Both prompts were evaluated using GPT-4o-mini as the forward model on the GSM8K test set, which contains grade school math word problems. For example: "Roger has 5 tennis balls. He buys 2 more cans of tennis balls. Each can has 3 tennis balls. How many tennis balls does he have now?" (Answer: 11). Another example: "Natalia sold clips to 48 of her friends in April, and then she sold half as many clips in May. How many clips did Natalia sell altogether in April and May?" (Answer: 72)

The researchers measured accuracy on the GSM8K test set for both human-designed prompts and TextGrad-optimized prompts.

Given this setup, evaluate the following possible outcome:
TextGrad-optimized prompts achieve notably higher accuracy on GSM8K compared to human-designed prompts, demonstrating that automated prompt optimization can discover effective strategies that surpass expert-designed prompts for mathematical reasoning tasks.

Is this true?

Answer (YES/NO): YES